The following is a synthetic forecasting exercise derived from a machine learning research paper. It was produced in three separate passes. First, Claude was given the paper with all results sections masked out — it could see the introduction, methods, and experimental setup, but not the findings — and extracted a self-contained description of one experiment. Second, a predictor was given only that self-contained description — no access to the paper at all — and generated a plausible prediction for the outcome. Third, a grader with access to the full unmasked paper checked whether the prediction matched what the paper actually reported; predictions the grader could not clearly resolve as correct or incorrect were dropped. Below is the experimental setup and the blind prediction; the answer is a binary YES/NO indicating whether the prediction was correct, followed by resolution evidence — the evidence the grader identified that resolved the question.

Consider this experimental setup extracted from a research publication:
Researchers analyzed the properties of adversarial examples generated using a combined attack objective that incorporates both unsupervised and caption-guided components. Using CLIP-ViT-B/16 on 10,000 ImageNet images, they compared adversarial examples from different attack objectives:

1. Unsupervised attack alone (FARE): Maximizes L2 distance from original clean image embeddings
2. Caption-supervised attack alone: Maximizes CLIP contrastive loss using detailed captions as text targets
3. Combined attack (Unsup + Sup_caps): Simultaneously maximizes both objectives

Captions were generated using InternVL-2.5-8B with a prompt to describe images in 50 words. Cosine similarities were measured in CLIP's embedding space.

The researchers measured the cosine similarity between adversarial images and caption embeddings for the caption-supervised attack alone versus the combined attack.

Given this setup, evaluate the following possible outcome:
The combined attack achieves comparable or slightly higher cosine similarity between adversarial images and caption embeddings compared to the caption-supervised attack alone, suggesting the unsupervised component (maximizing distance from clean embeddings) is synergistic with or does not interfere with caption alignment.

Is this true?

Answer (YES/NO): NO